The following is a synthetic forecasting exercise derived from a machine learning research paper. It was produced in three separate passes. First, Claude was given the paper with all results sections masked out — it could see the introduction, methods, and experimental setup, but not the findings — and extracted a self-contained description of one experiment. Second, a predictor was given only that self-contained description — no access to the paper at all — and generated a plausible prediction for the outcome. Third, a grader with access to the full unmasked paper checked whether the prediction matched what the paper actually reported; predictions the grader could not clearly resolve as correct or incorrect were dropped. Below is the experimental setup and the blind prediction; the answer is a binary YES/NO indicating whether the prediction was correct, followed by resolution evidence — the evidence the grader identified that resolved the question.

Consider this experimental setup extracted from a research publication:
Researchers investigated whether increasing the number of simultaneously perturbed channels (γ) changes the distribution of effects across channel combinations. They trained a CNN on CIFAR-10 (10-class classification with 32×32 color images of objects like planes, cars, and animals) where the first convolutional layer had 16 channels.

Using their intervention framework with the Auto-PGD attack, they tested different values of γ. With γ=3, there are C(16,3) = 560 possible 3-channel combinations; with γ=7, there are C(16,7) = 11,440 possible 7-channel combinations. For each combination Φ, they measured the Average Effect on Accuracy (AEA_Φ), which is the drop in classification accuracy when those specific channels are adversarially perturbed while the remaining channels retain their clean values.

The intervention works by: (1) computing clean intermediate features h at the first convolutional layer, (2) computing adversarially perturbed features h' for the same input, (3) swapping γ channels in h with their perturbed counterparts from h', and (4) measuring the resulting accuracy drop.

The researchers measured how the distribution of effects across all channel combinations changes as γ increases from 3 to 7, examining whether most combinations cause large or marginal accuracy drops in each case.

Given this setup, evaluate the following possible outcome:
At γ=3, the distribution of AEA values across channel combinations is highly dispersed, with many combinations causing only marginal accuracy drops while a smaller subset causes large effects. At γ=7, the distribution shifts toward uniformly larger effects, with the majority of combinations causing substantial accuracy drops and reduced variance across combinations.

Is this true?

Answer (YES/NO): NO